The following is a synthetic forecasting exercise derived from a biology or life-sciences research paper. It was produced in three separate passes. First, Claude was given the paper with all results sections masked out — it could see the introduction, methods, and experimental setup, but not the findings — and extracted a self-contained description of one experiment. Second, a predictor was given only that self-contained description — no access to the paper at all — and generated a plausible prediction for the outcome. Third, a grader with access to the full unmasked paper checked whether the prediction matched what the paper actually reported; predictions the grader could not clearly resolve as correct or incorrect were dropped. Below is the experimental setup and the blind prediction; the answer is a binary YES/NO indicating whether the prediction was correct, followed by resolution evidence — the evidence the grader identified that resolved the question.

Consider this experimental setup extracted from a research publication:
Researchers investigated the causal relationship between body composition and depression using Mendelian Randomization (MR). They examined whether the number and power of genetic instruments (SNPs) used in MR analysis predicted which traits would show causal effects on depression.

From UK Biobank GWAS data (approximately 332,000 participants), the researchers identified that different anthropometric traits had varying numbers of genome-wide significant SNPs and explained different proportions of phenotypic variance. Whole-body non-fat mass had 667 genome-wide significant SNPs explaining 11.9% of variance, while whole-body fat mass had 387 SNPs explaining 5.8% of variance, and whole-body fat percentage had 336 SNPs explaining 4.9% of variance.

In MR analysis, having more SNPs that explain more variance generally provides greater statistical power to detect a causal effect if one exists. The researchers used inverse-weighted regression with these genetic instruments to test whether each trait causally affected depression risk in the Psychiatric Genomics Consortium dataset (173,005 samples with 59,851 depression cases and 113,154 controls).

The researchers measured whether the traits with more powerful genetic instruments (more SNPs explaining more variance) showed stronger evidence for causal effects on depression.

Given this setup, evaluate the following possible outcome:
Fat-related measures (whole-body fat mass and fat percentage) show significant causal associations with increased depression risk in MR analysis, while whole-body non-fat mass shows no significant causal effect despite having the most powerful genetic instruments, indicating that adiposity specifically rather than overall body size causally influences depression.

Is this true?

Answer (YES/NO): YES